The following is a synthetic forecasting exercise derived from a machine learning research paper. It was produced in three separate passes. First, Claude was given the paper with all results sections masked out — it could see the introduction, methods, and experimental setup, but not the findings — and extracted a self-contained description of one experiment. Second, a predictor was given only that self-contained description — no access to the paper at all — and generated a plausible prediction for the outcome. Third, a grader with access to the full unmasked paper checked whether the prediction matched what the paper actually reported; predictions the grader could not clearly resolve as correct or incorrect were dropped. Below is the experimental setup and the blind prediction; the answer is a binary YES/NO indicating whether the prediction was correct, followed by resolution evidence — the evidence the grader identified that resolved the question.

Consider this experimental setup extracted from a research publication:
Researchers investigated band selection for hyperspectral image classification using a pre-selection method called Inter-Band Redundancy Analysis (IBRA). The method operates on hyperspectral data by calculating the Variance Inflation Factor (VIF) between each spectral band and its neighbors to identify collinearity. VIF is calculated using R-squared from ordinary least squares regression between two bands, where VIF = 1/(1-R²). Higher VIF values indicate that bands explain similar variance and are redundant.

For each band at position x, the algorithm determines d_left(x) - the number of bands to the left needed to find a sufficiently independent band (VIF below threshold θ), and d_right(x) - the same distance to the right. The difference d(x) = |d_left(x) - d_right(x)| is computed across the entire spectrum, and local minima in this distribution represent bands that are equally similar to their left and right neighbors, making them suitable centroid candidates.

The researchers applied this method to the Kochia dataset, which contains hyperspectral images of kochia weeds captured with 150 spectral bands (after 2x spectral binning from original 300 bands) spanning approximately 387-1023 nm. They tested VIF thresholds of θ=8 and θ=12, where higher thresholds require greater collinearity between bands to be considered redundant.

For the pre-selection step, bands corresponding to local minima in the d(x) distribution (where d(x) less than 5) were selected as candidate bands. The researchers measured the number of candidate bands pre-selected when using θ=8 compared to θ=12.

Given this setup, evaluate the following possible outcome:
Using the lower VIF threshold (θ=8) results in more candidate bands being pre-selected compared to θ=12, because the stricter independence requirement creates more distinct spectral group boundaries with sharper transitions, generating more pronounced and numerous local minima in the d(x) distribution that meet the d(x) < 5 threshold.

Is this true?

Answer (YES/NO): NO